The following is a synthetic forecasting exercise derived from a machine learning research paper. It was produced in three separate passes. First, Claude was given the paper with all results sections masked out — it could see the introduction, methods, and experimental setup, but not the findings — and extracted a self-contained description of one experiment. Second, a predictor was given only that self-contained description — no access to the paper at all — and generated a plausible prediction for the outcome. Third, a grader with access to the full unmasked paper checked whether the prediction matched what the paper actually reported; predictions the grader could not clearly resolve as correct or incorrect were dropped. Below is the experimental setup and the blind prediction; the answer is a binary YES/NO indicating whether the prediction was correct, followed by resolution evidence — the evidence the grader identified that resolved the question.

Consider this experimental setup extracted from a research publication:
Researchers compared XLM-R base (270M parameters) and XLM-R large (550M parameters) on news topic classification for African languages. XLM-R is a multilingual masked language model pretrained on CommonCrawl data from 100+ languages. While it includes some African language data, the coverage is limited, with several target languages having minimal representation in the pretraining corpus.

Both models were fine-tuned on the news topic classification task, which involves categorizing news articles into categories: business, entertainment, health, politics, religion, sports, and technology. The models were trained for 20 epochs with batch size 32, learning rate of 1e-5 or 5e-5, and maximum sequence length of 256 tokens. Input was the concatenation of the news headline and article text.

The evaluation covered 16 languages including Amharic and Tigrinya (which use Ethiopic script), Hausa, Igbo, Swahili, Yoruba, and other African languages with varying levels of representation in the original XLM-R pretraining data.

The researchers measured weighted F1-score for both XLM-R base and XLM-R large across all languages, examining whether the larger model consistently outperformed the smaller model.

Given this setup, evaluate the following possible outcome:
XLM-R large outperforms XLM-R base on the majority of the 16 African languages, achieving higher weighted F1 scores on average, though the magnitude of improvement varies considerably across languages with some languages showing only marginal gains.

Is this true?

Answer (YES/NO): YES